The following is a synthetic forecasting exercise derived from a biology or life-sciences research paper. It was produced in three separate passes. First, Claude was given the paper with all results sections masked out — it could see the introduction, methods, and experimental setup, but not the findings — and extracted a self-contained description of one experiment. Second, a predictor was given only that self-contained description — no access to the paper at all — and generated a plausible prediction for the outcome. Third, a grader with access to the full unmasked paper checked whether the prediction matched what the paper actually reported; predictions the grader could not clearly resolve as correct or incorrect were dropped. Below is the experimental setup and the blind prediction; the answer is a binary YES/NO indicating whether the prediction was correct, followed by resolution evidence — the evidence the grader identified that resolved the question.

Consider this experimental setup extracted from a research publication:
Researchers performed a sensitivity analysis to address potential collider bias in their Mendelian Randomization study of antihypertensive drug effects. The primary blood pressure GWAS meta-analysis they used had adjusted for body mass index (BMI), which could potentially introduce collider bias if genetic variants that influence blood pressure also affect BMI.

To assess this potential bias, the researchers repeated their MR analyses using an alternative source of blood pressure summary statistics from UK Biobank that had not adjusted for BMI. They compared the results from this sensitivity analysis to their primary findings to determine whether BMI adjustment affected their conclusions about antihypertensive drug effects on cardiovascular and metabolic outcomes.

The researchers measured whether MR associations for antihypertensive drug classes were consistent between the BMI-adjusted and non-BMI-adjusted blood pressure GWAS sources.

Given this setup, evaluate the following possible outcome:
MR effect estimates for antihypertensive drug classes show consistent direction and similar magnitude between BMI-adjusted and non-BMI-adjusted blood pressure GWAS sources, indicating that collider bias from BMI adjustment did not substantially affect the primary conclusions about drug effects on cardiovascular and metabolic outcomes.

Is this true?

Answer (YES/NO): YES